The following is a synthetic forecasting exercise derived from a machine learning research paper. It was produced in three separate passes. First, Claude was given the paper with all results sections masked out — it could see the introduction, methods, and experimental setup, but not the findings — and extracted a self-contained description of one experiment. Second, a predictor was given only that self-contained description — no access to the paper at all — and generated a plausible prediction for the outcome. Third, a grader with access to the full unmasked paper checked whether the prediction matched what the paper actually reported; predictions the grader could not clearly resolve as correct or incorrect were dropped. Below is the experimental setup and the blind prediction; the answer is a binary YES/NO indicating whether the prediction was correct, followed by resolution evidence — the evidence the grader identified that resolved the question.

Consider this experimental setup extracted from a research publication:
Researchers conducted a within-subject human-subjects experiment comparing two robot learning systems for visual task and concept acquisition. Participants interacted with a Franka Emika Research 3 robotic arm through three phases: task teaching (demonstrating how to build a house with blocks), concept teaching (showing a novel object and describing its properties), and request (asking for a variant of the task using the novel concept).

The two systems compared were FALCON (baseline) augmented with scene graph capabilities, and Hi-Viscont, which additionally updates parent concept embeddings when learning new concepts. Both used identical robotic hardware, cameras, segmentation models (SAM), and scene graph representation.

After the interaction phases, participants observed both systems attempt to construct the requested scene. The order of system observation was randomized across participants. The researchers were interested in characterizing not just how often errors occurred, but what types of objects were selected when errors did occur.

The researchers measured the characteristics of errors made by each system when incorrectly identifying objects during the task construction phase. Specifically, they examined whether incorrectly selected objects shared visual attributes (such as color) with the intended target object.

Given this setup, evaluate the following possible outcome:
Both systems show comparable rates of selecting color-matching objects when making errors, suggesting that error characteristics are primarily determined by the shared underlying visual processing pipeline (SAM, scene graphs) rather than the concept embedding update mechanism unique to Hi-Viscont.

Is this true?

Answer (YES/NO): NO